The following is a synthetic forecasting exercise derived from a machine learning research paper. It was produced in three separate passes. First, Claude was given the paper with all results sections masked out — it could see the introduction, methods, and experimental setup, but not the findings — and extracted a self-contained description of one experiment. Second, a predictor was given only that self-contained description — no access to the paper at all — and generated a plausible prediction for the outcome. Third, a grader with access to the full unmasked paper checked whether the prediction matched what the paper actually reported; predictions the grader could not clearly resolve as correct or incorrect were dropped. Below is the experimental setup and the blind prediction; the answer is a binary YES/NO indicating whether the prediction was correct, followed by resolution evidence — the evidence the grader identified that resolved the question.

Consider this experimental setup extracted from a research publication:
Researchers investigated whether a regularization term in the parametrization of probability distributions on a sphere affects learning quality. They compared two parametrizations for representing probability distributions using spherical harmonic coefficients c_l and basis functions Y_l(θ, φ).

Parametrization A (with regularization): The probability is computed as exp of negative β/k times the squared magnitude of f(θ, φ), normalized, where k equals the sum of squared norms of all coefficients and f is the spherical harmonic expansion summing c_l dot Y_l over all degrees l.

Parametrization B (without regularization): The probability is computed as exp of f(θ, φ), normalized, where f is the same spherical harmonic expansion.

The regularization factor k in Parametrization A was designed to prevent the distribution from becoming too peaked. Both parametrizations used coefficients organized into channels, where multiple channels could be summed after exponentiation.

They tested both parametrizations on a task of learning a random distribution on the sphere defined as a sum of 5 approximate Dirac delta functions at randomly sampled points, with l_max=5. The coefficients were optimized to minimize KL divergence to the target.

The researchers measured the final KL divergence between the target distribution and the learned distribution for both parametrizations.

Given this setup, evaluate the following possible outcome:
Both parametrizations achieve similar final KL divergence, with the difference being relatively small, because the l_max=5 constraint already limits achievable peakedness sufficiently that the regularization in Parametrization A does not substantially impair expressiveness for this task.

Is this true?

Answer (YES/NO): NO